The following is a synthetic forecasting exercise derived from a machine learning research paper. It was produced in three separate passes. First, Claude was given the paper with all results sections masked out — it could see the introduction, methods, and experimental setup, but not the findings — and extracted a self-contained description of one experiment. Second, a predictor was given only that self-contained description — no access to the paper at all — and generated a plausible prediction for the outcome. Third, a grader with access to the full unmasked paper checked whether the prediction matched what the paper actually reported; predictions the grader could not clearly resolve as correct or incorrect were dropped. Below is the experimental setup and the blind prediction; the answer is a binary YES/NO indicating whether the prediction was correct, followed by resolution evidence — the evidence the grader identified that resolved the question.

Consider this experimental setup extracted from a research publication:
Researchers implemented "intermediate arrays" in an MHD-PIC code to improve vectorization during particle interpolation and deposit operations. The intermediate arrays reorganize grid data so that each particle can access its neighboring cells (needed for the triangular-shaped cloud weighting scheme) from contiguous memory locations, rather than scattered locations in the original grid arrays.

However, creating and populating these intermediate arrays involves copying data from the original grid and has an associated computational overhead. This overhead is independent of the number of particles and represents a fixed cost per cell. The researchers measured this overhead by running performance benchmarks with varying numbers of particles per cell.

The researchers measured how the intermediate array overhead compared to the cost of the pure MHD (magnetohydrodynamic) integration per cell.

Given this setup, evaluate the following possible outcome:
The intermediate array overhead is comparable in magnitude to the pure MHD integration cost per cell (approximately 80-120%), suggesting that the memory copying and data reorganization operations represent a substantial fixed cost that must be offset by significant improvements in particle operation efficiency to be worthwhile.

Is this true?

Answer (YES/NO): NO